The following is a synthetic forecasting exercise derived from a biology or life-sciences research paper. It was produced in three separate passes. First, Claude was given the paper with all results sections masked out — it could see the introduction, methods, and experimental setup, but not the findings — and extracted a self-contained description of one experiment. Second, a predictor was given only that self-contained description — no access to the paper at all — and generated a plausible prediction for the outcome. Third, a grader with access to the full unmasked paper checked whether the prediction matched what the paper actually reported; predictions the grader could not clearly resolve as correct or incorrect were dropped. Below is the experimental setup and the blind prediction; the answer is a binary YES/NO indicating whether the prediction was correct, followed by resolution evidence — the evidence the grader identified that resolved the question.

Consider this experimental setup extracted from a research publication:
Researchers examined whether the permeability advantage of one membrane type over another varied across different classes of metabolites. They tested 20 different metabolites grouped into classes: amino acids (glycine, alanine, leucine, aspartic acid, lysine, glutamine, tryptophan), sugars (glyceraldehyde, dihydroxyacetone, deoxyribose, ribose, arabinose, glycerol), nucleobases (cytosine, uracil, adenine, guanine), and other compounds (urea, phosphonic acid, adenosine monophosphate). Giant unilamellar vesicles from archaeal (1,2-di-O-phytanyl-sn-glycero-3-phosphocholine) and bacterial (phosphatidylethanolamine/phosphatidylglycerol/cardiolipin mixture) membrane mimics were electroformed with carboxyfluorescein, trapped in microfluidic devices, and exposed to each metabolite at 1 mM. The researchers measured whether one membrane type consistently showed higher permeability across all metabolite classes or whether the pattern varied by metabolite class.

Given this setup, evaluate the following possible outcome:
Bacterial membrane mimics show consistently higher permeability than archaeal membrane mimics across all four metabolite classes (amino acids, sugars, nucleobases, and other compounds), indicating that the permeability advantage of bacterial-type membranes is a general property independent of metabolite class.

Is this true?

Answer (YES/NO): NO